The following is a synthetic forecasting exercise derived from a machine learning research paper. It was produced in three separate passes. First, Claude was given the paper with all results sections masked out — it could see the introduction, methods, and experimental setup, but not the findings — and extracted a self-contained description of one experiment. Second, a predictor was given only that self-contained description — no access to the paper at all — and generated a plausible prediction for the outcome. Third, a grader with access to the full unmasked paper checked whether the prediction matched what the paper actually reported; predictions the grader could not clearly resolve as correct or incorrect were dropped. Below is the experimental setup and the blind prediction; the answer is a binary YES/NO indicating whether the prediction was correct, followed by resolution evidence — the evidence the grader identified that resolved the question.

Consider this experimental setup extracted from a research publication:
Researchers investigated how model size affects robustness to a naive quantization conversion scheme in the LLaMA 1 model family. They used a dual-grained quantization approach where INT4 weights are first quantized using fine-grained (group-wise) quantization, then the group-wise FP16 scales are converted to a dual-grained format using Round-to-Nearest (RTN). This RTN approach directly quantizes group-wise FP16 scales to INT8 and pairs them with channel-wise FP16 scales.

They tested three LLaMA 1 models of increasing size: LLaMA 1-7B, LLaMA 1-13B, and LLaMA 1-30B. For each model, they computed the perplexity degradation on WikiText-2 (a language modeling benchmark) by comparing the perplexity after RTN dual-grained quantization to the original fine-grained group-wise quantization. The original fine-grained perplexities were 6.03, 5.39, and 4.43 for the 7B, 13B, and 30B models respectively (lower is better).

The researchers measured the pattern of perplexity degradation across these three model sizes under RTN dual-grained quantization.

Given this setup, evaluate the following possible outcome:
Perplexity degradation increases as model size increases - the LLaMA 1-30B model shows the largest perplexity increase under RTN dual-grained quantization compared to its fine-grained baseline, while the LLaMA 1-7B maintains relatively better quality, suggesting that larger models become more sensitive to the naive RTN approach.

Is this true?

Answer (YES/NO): NO